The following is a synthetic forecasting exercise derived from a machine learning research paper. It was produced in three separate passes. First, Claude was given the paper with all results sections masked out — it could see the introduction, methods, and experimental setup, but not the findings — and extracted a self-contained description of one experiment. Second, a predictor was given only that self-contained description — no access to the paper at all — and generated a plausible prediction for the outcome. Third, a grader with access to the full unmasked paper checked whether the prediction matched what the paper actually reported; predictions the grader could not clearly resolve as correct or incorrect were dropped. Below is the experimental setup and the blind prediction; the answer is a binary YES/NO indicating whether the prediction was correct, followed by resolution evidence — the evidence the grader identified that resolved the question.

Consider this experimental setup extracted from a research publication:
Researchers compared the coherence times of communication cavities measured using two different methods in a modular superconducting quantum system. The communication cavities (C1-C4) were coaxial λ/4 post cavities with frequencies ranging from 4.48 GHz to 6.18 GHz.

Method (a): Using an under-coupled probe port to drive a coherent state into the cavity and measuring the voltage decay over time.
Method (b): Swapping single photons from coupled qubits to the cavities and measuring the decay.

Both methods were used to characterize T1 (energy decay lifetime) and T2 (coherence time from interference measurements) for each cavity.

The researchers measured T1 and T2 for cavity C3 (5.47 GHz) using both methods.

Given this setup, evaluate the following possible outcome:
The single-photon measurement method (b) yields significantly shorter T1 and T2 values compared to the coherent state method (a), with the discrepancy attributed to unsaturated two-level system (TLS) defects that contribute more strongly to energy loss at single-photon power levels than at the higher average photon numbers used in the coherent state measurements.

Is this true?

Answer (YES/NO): NO